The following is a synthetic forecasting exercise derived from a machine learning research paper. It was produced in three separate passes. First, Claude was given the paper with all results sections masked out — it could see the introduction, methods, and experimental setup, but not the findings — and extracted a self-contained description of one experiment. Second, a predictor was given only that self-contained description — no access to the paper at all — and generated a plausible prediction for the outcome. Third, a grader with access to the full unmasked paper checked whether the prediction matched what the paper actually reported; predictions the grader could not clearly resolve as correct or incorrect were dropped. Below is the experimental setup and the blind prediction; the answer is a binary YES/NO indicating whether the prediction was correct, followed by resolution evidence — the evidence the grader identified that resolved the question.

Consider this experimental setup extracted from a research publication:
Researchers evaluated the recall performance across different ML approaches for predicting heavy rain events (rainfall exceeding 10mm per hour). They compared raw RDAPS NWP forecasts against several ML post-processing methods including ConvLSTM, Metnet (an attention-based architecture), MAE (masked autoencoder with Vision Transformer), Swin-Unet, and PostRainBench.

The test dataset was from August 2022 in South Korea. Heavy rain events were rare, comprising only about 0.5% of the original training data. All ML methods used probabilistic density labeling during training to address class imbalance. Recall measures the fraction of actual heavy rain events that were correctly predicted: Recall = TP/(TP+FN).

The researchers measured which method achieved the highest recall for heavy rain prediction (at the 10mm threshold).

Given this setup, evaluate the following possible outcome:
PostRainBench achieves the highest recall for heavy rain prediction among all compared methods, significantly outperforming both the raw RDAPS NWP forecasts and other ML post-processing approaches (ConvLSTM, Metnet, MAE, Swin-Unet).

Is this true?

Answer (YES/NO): NO